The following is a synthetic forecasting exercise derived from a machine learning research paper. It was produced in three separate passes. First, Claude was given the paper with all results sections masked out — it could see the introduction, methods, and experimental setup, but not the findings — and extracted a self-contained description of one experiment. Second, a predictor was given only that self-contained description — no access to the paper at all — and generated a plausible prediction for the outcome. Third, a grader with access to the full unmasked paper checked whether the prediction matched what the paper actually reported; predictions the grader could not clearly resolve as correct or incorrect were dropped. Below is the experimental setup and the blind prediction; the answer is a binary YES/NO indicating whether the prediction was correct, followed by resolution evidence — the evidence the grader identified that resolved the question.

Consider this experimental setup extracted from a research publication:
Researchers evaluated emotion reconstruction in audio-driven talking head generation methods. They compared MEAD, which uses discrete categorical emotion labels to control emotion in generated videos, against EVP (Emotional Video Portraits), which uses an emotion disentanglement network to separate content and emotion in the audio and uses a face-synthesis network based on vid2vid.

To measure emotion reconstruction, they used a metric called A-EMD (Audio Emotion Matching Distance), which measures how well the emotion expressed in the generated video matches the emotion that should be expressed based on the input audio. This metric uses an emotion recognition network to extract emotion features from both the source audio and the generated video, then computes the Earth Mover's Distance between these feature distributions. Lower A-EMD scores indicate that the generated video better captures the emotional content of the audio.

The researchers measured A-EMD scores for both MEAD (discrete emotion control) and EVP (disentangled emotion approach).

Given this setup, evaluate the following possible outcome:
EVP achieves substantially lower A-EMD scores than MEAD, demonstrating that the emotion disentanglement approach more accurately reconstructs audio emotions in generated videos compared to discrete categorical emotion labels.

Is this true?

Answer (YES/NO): YES